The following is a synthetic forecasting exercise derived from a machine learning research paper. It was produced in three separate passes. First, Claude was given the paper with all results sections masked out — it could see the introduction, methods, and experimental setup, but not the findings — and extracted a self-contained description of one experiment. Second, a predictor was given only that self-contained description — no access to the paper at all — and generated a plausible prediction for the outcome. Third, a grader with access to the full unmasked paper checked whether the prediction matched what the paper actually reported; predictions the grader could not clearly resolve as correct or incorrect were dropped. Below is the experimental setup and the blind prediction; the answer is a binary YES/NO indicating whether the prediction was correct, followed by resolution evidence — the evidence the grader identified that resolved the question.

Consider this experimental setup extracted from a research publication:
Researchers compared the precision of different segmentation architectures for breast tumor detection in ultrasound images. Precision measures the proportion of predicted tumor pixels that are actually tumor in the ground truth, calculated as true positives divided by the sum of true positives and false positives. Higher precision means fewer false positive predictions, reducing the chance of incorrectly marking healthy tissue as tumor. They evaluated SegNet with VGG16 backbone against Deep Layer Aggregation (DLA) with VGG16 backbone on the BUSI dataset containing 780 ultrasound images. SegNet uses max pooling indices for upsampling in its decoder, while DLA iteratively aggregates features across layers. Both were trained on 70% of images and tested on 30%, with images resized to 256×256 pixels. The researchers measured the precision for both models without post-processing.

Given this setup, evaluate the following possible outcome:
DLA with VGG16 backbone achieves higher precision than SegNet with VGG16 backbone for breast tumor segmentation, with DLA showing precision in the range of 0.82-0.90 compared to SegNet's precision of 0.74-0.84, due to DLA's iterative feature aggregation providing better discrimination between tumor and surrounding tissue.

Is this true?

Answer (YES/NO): YES